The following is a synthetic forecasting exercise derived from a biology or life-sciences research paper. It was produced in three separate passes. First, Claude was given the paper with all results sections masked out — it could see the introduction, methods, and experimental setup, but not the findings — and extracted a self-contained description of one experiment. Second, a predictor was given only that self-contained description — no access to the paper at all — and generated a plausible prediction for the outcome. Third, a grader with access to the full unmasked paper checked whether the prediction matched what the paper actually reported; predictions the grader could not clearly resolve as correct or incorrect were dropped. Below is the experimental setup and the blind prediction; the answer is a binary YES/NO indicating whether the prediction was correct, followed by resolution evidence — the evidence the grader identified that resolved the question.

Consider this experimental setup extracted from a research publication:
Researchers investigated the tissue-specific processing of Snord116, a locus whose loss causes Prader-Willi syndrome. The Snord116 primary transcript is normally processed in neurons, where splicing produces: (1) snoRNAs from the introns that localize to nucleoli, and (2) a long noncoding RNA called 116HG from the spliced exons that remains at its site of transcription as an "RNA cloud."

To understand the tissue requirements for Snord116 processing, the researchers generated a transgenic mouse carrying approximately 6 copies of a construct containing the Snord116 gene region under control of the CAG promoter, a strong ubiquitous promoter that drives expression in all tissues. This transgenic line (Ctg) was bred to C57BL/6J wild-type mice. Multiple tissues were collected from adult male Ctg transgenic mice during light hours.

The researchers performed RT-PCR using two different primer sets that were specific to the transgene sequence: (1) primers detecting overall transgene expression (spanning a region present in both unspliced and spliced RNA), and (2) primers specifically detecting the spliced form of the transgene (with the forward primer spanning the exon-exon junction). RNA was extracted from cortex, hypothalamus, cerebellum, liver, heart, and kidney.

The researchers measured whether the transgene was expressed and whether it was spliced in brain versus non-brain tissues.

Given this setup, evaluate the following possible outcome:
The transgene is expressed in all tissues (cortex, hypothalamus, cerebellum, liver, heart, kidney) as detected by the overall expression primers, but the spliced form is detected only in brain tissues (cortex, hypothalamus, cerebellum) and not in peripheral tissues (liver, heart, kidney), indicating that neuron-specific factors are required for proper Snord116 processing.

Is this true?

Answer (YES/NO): YES